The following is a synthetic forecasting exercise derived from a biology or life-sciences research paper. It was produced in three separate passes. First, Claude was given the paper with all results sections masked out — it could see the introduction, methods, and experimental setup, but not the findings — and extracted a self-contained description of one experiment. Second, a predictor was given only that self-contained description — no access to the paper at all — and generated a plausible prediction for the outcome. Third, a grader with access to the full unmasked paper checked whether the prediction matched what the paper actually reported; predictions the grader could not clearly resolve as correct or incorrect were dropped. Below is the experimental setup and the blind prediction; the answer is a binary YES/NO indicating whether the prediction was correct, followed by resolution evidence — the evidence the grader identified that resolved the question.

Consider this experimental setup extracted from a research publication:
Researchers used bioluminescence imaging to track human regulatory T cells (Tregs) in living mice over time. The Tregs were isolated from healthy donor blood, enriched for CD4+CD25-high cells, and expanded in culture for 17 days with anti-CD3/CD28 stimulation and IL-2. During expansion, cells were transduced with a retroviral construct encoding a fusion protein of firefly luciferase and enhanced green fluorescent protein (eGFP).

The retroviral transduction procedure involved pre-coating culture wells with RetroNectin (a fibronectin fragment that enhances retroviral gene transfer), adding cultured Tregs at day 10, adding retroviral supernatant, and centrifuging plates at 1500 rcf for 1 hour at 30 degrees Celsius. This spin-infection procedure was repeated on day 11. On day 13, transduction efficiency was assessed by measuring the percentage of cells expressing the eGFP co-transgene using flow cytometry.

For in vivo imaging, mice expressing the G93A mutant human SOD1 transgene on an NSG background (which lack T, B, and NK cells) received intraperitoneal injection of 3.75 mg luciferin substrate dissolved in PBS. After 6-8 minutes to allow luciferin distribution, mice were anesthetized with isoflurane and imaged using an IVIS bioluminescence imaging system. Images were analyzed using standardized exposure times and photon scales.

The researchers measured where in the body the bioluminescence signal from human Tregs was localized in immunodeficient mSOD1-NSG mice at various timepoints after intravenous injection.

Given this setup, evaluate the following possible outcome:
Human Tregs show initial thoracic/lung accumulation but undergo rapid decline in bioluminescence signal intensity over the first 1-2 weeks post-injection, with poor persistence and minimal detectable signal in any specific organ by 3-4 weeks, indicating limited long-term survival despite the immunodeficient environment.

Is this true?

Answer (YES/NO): NO